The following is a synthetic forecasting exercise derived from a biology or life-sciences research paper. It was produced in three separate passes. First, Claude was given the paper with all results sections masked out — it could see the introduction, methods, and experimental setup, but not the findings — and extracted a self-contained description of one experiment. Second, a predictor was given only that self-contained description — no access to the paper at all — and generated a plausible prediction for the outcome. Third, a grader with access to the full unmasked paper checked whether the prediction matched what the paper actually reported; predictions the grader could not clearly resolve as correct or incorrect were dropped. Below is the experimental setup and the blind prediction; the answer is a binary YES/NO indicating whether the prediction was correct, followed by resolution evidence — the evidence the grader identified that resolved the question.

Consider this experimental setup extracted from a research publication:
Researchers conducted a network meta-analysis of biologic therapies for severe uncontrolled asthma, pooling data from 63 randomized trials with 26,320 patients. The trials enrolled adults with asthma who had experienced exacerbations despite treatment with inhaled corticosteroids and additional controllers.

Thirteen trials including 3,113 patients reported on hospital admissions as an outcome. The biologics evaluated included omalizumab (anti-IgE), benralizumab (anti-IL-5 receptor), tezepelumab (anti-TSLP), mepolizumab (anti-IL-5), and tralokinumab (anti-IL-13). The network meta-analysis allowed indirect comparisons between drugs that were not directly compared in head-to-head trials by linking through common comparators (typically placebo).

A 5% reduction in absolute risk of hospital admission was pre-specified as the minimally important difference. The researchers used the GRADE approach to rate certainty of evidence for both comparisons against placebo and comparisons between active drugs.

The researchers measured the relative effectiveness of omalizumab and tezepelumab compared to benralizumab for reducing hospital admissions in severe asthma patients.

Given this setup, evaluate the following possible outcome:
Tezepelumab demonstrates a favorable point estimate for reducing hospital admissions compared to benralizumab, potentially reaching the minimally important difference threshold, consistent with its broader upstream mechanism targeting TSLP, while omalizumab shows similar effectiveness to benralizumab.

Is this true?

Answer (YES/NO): NO